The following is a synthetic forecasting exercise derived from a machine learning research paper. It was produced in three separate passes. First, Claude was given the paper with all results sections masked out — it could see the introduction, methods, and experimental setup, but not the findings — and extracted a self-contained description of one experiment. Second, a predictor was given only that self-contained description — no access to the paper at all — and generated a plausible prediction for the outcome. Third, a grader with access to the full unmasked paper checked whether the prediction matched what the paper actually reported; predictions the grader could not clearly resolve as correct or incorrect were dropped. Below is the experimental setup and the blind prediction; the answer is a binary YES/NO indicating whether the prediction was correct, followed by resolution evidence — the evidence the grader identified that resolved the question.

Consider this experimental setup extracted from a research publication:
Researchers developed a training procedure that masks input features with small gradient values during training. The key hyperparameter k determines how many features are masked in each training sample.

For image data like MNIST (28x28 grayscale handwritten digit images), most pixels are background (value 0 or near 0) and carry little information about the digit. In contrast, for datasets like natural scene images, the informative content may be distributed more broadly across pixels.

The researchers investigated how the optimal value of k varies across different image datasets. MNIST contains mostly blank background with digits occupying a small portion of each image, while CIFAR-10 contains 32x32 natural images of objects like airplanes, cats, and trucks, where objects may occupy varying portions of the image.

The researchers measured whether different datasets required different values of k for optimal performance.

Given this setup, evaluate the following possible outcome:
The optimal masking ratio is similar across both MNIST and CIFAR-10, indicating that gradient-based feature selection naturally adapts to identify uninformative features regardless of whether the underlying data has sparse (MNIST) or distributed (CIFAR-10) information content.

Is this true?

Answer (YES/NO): NO